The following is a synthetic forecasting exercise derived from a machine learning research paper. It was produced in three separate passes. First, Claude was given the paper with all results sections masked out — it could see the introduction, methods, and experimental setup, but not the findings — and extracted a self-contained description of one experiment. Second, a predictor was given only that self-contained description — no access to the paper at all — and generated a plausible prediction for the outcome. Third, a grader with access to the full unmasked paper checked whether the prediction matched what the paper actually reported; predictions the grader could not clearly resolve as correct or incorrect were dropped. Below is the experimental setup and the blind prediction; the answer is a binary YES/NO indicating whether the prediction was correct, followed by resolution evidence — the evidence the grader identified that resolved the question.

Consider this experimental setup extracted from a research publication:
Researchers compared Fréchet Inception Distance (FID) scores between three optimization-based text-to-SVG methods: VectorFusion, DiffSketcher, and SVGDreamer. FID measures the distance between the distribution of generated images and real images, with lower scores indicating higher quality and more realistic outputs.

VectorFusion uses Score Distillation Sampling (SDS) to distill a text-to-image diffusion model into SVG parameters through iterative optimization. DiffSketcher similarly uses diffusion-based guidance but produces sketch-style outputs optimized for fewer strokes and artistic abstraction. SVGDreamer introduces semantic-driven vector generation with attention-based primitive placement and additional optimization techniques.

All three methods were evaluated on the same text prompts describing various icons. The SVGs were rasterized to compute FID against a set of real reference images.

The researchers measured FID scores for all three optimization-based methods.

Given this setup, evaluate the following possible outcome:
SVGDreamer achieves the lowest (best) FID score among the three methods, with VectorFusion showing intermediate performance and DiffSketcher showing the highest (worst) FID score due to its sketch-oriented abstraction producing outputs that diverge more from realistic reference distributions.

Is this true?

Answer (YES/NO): YES